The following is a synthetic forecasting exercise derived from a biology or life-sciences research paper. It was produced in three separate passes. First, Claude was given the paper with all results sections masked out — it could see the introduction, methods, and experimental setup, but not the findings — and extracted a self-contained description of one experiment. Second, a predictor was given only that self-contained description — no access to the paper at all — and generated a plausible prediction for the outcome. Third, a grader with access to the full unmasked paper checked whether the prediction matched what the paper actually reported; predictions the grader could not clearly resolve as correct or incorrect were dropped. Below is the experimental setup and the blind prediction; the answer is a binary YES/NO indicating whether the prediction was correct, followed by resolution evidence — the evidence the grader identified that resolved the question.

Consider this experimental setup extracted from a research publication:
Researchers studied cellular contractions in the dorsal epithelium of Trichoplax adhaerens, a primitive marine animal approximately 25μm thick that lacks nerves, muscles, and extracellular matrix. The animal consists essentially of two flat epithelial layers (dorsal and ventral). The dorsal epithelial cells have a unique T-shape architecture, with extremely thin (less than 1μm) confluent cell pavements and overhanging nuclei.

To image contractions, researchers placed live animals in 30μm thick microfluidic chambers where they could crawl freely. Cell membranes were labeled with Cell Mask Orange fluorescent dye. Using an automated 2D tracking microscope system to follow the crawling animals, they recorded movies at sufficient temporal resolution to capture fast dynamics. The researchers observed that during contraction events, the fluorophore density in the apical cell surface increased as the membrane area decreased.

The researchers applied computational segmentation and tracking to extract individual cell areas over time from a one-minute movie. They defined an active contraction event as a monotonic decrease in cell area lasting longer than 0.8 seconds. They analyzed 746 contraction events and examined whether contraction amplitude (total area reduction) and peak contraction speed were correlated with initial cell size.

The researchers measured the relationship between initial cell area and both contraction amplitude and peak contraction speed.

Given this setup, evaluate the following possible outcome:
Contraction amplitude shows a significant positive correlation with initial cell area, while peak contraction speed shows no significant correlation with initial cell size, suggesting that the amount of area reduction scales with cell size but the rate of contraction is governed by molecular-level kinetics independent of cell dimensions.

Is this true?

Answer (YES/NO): NO